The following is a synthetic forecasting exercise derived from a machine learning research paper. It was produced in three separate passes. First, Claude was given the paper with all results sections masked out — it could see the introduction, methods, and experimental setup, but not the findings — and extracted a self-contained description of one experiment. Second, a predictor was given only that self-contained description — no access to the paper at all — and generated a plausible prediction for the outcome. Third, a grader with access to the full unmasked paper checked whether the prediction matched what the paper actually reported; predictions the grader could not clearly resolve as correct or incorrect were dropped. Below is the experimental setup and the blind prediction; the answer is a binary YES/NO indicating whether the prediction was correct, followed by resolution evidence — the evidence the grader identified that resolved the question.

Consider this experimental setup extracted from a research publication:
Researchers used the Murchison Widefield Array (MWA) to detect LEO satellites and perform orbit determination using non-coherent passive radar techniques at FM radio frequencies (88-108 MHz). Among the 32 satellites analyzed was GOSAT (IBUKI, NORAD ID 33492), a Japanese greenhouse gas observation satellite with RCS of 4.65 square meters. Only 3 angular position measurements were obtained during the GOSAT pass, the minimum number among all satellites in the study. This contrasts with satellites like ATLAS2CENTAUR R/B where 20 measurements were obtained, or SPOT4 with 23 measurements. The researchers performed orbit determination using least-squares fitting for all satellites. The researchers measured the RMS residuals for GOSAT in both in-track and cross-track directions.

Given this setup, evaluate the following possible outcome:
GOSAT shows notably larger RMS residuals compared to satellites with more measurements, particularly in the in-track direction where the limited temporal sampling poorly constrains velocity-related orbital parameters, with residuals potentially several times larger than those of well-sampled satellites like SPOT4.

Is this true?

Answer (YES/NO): NO